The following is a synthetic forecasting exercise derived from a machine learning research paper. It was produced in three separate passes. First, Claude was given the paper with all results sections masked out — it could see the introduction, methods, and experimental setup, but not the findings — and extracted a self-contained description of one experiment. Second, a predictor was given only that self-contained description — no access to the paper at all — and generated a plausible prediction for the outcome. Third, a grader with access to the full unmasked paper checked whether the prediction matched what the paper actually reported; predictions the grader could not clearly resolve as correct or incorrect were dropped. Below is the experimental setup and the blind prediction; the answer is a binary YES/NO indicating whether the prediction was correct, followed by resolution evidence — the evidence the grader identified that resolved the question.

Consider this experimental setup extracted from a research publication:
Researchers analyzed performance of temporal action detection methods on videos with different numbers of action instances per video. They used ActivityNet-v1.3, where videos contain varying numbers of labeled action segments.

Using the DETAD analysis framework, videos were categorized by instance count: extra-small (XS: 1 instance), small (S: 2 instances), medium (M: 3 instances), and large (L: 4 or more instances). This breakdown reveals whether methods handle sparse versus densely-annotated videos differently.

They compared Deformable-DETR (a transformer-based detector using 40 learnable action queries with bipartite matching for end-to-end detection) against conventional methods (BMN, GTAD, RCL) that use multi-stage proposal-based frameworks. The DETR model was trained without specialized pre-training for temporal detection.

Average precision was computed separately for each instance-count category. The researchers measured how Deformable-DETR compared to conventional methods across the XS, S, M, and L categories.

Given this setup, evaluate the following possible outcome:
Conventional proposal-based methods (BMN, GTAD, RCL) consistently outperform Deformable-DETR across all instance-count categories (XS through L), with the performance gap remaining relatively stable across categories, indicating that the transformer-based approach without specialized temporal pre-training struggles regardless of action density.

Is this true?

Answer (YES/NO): NO